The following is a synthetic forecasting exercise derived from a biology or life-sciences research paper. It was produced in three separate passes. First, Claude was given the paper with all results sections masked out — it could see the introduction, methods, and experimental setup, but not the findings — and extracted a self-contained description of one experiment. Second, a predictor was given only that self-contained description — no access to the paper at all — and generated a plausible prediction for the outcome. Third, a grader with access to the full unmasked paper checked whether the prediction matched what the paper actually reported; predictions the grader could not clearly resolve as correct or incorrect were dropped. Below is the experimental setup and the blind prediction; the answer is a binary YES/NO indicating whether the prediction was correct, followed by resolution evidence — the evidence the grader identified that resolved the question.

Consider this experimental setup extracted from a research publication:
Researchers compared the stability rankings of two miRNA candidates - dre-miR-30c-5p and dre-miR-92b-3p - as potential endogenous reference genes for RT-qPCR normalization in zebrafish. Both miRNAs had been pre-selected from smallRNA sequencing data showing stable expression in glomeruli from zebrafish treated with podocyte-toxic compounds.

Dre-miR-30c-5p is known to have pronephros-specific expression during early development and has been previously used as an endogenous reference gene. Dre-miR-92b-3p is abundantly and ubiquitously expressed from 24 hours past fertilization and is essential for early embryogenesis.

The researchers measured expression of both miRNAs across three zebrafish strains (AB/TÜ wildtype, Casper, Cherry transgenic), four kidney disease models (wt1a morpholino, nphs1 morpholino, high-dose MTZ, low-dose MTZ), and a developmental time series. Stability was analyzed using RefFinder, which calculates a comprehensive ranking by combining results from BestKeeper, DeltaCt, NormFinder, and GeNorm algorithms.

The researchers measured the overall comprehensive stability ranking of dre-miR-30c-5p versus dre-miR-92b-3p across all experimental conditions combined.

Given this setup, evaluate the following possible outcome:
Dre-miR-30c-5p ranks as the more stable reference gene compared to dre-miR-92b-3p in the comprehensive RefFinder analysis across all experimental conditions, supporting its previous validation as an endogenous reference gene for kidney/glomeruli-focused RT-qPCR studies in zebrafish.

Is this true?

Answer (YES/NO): YES